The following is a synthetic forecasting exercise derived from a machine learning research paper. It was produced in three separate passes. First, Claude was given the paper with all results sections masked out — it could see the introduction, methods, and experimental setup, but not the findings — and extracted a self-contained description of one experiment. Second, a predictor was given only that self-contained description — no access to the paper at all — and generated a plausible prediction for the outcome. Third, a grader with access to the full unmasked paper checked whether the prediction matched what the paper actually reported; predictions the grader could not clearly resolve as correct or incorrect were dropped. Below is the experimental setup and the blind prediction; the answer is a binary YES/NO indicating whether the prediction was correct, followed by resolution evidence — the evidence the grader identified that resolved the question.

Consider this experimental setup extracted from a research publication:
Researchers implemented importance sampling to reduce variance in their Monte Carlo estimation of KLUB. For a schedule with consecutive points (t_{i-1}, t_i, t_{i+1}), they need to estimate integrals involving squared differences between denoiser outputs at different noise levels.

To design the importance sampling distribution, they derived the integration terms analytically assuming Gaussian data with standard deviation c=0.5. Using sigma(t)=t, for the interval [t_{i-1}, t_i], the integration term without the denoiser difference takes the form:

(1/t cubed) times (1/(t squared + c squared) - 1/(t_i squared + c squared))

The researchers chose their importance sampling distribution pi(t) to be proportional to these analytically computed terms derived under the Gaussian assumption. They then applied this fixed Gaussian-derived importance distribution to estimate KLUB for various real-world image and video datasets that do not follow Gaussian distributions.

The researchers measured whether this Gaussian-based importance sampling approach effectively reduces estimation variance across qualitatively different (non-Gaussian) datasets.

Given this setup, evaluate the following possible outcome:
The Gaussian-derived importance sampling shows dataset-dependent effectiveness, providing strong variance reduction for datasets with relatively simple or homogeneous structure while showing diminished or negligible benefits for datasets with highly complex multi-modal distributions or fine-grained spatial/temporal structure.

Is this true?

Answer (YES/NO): NO